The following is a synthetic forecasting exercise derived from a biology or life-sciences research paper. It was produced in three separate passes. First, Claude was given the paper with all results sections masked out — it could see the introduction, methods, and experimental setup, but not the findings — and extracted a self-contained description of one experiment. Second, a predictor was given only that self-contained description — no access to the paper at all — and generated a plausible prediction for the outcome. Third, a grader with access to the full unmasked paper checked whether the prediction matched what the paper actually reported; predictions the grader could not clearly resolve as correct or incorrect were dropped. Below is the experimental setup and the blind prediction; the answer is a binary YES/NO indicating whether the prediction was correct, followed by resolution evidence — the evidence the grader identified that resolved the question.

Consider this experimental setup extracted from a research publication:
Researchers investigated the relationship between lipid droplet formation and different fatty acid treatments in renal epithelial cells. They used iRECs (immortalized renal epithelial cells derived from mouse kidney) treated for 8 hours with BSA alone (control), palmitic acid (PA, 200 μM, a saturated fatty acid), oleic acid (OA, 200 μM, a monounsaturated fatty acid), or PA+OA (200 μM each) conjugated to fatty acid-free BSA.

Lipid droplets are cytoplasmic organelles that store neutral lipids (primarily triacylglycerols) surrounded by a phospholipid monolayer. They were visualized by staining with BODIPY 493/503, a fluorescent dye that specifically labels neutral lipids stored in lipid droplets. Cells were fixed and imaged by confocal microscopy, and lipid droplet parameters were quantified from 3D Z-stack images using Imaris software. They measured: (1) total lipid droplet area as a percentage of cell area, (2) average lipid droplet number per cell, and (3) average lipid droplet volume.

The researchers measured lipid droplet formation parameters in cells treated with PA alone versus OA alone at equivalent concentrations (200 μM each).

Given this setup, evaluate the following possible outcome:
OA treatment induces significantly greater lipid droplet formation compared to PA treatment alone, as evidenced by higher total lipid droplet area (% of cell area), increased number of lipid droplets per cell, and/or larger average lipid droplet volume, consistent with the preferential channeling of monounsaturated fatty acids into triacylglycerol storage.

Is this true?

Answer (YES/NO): YES